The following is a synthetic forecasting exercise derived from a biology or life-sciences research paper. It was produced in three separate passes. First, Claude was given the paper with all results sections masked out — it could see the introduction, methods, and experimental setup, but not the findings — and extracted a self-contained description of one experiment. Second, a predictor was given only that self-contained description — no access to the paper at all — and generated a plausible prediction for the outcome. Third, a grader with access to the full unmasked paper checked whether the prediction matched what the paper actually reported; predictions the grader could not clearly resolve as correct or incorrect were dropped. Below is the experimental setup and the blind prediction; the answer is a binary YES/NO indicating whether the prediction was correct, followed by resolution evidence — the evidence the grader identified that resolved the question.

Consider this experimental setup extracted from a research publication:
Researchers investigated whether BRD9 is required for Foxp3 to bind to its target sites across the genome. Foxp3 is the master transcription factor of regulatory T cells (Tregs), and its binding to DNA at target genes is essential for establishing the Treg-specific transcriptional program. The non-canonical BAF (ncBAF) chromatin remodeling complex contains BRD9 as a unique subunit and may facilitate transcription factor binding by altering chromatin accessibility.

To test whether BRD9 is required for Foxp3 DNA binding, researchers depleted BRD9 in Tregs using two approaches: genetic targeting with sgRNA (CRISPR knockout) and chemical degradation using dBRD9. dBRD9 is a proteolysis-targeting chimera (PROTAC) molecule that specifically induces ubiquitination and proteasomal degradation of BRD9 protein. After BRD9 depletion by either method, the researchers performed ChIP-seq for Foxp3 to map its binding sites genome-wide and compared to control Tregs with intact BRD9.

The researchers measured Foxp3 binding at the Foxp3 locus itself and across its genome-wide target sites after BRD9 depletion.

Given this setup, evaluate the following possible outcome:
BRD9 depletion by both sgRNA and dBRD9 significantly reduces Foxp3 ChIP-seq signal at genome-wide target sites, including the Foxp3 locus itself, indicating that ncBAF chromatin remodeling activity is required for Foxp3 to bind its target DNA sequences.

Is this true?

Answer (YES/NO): NO